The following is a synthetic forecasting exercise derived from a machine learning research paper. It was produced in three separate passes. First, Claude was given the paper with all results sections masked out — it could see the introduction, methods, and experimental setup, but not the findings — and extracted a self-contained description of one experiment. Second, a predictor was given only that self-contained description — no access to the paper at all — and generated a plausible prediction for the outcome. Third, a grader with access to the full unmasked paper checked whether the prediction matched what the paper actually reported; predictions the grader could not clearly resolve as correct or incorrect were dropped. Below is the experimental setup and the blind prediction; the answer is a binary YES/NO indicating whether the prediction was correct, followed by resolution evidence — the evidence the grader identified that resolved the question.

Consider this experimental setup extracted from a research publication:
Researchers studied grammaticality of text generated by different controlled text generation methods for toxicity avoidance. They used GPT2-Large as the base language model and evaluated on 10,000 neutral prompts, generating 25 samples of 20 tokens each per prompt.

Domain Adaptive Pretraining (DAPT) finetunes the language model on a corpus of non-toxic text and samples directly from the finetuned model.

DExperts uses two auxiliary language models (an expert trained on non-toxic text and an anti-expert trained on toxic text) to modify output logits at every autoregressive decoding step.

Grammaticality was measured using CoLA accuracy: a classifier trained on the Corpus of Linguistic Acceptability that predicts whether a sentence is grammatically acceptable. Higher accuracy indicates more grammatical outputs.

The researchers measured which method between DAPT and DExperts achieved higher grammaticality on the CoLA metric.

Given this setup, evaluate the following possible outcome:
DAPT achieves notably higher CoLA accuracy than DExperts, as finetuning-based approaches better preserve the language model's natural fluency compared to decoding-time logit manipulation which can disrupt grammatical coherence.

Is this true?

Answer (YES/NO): NO